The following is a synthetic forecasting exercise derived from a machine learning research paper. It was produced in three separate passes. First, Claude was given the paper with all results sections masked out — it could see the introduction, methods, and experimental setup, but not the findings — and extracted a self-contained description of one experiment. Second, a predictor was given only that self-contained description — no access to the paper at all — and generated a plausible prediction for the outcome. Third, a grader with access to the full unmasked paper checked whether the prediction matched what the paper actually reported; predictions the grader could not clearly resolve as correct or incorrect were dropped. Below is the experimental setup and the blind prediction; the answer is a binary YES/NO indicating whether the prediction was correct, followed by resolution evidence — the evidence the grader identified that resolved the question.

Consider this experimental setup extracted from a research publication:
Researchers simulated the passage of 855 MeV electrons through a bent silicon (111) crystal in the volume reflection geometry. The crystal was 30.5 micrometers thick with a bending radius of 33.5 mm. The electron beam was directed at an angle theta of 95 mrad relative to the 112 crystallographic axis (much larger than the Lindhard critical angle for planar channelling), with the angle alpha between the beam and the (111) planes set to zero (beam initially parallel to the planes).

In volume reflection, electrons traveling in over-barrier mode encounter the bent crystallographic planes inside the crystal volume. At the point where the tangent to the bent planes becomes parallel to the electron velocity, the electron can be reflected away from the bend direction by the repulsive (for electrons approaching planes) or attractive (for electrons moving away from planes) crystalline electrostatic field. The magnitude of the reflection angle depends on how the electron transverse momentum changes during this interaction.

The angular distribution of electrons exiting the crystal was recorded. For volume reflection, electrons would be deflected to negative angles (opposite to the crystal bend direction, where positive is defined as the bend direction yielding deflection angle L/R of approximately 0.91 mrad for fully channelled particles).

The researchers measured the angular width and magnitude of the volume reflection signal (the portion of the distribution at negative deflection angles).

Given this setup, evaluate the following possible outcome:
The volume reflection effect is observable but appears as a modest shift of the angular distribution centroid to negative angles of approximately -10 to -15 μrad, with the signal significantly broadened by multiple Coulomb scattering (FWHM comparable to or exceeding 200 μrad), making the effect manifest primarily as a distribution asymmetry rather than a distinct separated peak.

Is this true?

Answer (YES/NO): NO